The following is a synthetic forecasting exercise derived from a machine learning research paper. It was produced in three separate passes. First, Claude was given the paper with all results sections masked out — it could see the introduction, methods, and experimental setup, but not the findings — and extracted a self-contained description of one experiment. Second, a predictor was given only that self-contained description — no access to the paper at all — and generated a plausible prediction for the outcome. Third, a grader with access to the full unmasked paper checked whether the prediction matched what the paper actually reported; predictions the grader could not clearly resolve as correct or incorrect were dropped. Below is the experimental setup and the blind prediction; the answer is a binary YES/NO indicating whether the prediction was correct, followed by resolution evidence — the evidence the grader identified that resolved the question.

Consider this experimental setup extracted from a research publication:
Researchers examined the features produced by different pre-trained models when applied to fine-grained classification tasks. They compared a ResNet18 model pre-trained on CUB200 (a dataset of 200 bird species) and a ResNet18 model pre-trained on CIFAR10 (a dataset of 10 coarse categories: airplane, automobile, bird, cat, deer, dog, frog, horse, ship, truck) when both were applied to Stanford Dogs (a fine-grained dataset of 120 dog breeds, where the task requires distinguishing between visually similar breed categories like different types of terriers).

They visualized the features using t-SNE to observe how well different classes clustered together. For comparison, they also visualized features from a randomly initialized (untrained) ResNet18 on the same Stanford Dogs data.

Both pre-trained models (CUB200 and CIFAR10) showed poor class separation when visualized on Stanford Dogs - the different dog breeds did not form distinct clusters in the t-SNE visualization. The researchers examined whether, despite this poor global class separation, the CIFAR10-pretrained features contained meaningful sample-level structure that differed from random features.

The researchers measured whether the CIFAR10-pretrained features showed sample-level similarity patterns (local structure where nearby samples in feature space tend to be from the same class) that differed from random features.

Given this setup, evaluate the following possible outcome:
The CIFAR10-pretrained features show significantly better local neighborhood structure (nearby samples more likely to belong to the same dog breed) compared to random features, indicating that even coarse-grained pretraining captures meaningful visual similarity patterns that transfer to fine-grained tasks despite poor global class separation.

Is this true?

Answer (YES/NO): YES